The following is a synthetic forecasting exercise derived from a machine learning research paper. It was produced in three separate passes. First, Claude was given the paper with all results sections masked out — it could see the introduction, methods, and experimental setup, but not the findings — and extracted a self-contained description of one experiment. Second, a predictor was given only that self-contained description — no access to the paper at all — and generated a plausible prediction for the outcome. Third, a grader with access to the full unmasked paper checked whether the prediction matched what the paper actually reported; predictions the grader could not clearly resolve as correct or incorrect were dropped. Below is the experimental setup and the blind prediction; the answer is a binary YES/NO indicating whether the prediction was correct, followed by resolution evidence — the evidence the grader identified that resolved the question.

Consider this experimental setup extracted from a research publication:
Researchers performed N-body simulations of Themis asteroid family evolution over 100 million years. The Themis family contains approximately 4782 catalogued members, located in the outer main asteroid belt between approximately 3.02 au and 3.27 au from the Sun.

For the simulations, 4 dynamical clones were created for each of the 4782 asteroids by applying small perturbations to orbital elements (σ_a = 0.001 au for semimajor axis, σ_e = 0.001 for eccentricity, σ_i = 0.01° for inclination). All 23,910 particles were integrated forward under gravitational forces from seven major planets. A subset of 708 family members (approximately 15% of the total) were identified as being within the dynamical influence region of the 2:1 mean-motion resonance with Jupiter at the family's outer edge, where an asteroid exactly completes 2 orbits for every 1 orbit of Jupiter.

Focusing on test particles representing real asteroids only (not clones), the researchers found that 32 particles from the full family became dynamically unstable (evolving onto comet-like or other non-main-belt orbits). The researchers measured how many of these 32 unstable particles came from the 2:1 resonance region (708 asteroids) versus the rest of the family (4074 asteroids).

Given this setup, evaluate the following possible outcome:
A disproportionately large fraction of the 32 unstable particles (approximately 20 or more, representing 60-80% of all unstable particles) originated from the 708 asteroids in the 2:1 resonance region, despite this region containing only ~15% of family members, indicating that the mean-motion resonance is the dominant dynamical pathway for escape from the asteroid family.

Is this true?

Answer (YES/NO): NO